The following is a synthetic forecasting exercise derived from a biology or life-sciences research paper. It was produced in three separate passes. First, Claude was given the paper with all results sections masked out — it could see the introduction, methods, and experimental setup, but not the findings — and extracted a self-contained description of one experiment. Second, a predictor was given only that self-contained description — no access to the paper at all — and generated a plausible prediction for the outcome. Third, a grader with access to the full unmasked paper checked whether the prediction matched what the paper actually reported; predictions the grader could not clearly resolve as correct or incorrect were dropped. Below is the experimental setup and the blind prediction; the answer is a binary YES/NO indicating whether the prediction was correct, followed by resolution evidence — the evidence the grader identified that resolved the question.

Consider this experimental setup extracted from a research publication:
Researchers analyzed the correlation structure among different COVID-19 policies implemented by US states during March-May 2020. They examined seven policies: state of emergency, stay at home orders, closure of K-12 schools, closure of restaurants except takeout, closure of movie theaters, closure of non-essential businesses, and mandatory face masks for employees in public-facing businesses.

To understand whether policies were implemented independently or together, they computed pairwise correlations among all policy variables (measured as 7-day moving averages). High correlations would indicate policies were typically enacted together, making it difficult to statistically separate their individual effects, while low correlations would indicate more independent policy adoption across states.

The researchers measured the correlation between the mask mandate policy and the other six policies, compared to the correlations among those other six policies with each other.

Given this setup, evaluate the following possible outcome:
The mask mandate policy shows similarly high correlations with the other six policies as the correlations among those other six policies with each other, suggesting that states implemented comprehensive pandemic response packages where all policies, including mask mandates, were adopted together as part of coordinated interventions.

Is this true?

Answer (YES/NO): NO